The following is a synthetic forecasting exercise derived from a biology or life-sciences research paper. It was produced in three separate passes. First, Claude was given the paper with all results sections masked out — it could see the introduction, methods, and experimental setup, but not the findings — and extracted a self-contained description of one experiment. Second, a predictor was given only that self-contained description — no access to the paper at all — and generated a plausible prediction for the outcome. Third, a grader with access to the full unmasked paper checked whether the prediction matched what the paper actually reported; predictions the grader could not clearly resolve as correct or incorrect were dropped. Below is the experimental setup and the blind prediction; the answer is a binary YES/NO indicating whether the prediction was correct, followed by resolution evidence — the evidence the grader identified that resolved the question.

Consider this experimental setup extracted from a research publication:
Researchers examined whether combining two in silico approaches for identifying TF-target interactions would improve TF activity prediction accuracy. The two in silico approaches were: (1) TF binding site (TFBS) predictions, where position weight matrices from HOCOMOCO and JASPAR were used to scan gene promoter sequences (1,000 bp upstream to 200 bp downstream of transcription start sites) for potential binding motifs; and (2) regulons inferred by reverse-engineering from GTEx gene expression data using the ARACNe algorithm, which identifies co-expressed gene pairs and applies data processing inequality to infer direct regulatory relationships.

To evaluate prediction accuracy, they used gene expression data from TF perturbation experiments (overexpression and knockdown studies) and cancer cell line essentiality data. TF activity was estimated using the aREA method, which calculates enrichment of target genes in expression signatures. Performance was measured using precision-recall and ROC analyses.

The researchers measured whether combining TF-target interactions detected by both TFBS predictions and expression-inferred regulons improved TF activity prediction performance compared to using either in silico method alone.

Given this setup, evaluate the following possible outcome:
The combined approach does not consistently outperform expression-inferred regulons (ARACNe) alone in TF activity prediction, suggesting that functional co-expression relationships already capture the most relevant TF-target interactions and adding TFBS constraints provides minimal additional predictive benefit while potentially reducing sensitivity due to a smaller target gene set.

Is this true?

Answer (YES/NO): YES